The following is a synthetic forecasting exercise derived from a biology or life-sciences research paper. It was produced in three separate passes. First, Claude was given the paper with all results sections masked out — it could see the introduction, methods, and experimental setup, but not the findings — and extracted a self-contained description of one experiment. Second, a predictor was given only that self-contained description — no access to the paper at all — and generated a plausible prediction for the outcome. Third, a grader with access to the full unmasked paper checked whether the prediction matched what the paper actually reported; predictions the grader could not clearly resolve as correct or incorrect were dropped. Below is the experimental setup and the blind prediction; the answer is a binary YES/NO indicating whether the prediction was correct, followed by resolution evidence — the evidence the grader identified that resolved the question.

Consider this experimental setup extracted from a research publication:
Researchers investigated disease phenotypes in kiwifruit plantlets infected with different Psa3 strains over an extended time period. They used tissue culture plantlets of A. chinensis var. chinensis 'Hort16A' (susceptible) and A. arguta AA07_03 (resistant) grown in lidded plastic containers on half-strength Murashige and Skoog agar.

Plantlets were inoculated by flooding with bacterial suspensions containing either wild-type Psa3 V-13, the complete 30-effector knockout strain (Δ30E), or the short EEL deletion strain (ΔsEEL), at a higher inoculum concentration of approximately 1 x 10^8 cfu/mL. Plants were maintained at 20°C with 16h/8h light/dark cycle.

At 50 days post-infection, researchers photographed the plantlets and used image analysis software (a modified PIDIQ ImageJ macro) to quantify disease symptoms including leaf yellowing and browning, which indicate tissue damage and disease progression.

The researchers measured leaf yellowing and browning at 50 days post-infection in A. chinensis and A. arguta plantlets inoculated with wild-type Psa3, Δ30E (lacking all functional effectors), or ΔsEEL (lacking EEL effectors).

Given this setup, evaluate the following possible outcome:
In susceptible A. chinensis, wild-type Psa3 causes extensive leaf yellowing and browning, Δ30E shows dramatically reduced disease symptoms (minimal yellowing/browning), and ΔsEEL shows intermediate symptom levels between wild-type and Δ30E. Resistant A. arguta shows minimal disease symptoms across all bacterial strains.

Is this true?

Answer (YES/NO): NO